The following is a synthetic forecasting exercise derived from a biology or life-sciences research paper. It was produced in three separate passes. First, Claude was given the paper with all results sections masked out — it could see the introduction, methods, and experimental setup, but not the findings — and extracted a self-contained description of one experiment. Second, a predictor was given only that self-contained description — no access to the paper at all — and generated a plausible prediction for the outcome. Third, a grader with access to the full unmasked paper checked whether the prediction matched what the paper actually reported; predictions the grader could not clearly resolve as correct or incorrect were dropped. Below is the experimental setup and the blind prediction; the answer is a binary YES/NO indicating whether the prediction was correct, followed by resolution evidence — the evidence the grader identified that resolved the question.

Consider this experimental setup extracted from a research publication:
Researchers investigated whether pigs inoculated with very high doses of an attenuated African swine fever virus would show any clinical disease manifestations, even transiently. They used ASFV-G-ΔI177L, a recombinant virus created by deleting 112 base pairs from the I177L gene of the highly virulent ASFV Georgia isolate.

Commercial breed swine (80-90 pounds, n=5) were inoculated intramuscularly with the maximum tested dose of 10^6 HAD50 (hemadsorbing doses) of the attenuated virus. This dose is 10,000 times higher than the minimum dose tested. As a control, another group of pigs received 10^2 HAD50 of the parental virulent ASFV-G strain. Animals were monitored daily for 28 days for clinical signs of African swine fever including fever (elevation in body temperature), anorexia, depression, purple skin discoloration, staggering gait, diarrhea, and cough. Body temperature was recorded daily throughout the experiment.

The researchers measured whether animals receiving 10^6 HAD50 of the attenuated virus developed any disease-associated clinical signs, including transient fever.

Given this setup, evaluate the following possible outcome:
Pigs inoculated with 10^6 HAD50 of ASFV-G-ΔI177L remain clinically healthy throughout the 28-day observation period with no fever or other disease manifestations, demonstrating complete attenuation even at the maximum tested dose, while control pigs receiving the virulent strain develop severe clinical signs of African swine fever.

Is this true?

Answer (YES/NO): YES